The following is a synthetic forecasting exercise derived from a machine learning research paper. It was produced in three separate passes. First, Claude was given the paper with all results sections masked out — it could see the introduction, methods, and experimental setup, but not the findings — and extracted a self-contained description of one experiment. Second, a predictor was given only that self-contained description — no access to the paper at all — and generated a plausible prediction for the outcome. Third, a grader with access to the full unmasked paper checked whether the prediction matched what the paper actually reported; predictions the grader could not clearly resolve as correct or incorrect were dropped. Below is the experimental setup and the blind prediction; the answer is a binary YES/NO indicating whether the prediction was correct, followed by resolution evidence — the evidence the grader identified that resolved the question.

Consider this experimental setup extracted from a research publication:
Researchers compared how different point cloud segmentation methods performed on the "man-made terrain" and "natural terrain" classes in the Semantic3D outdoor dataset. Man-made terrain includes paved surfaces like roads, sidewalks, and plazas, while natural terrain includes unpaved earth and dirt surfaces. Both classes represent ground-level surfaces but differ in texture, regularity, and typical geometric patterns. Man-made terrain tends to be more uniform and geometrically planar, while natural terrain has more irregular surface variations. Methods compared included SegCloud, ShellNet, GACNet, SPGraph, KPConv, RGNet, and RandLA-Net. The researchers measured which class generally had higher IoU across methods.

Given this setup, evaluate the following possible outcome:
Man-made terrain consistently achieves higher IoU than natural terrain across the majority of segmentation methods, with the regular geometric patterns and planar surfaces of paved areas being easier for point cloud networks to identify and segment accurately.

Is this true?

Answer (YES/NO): YES